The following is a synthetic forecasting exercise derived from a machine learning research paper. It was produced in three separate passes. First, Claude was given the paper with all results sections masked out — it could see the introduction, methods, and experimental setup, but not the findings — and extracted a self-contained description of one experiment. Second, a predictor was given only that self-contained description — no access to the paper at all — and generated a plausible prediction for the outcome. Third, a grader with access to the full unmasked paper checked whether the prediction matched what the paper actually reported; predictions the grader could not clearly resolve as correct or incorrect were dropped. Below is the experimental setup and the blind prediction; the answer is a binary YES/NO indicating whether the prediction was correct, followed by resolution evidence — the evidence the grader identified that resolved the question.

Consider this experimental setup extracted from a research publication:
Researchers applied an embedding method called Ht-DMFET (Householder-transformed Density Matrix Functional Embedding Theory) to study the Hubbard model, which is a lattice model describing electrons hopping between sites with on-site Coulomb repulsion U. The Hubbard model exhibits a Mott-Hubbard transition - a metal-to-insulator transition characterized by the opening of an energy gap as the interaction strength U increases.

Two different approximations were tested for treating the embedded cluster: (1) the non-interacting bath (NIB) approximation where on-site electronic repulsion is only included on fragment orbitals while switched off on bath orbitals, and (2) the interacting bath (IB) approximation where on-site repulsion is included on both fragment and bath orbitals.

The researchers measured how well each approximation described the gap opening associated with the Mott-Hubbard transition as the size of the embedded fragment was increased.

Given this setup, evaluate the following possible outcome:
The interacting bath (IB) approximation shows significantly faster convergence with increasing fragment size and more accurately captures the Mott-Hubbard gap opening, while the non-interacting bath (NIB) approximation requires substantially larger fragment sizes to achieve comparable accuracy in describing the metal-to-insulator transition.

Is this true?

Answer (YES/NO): NO